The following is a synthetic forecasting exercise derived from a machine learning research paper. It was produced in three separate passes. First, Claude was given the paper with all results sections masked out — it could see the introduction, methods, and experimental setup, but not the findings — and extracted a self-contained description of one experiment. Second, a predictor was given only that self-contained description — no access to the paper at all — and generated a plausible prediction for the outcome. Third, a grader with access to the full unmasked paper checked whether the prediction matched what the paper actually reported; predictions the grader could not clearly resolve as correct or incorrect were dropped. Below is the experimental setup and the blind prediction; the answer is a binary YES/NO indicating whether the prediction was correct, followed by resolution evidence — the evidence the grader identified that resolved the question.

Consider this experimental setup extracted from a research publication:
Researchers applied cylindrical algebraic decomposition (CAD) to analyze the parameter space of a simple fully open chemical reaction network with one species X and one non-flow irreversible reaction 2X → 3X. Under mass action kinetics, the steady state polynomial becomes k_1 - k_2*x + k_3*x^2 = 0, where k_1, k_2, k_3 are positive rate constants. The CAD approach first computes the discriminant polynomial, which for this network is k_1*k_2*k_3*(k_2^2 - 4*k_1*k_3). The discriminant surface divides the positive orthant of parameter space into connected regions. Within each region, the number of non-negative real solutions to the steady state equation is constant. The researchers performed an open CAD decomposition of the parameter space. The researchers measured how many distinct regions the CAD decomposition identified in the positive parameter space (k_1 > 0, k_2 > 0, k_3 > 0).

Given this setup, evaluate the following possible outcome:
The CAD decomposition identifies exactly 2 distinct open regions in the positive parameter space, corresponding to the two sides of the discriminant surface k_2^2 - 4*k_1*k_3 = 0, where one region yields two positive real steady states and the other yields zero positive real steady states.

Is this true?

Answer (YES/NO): YES